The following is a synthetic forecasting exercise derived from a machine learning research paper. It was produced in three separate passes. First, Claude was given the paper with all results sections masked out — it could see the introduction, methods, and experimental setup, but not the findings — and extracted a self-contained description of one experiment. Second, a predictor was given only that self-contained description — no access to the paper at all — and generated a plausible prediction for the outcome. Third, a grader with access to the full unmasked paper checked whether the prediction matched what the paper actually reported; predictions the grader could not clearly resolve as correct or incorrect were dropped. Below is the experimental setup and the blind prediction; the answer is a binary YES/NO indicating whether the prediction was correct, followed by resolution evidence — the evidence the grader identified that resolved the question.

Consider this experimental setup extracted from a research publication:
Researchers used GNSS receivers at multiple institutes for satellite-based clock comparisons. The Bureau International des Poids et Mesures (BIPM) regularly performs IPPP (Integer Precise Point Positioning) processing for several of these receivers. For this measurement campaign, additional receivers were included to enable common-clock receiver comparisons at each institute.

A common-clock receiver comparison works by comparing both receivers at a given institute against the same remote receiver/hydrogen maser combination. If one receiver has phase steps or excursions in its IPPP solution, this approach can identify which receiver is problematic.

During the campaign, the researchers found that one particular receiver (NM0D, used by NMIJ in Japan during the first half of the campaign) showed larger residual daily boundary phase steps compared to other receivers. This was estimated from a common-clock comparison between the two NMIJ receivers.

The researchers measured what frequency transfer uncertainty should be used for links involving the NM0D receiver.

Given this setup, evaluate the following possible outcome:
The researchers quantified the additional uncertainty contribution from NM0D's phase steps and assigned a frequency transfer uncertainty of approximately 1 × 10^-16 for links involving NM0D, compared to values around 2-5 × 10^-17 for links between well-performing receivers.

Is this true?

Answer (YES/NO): NO